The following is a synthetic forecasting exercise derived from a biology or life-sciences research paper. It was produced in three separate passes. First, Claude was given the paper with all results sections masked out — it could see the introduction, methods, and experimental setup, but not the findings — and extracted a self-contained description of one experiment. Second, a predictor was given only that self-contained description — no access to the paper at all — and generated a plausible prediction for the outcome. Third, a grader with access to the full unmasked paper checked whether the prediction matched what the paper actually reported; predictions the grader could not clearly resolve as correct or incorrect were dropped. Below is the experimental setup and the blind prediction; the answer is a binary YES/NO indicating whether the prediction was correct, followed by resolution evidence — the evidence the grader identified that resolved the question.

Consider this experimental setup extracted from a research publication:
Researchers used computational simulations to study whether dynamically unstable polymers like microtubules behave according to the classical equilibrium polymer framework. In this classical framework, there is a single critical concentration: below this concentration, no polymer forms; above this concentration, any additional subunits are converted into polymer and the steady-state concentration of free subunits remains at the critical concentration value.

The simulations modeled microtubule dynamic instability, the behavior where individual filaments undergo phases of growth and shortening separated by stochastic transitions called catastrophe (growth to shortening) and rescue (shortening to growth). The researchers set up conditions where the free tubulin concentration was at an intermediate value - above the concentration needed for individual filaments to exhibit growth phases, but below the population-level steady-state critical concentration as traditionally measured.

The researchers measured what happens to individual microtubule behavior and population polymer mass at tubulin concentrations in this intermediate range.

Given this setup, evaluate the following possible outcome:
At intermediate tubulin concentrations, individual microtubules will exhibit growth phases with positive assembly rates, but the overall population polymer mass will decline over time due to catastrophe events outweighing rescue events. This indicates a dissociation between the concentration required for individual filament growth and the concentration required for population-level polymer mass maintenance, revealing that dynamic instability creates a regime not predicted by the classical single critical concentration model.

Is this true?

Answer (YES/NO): NO